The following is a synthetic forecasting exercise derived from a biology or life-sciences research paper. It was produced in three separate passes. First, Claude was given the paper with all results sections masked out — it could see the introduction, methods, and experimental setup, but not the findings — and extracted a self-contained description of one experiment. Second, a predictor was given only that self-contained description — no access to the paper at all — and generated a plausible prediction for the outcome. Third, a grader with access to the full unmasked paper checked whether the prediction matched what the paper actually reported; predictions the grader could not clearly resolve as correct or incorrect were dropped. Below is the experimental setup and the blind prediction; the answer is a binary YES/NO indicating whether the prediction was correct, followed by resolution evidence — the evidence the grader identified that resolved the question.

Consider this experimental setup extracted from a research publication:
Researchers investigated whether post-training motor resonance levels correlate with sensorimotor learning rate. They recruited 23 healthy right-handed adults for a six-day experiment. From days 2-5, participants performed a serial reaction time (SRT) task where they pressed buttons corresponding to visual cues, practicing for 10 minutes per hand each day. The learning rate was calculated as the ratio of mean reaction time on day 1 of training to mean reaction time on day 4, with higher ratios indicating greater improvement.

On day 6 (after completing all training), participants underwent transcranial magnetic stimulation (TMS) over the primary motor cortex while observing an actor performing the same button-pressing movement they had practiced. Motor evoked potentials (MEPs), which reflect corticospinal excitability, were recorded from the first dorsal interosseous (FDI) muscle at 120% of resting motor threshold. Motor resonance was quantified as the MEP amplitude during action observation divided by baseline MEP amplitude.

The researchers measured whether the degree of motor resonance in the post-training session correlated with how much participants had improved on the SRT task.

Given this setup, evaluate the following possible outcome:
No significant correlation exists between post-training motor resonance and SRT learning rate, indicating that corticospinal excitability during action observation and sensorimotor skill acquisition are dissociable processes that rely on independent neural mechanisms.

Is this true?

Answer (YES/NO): YES